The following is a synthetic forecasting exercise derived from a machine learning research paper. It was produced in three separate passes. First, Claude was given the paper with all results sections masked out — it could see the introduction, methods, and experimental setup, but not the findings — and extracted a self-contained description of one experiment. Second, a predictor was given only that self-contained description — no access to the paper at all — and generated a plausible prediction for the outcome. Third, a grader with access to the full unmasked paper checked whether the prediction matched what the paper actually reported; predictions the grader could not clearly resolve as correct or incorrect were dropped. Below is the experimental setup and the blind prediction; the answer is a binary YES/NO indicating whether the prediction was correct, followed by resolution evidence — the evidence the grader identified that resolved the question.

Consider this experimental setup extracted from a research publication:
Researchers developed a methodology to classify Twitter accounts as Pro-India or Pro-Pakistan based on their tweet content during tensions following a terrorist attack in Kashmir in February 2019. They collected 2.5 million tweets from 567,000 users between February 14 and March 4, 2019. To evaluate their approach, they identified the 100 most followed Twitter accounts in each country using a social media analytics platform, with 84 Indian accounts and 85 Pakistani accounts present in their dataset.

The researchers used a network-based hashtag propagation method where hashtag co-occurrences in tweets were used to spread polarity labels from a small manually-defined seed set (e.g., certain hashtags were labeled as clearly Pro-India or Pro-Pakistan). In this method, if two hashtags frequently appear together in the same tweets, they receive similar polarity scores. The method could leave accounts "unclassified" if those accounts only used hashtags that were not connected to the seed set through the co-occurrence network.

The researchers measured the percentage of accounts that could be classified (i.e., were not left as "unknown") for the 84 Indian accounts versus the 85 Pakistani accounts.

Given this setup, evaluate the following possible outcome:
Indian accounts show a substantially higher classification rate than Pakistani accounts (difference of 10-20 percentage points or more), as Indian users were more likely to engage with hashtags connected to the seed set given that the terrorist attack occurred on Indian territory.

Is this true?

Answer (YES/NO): NO